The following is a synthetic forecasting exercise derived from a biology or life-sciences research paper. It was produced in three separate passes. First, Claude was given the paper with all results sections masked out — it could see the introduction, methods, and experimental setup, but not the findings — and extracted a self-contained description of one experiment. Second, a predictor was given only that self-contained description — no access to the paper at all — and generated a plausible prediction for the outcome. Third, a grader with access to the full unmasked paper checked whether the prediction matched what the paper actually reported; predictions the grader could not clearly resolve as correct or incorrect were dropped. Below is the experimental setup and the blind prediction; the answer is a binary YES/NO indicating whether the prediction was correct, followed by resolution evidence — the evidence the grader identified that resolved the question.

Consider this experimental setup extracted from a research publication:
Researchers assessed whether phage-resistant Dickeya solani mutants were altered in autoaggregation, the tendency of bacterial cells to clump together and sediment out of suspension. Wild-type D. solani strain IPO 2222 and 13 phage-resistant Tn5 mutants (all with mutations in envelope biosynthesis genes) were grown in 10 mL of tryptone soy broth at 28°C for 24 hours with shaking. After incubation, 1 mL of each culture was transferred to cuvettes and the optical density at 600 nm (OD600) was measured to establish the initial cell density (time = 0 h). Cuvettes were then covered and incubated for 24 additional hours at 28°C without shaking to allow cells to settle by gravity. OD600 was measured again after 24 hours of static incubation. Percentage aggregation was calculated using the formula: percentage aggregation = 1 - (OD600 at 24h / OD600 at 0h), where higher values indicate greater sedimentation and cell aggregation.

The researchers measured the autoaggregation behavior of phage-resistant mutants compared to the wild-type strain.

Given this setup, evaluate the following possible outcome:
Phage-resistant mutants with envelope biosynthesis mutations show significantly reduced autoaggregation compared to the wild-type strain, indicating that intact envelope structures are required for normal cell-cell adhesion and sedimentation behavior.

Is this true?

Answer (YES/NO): NO